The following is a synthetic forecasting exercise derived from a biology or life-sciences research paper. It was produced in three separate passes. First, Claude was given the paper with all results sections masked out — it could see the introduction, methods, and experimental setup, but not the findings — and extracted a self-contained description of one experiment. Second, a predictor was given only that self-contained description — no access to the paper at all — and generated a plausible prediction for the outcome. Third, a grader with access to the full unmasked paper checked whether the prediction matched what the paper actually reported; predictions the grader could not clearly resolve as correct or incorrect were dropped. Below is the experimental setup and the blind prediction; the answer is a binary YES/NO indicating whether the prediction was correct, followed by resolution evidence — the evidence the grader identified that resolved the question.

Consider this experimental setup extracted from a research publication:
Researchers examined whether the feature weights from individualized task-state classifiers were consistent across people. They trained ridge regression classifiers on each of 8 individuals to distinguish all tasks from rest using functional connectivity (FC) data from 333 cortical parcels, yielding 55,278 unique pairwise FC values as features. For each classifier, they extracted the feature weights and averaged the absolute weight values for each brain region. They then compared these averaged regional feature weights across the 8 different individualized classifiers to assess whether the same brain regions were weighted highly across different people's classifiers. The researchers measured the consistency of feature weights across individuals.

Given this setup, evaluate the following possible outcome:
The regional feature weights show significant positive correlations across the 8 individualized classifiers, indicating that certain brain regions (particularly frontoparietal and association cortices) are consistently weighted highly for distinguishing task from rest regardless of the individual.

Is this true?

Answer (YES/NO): NO